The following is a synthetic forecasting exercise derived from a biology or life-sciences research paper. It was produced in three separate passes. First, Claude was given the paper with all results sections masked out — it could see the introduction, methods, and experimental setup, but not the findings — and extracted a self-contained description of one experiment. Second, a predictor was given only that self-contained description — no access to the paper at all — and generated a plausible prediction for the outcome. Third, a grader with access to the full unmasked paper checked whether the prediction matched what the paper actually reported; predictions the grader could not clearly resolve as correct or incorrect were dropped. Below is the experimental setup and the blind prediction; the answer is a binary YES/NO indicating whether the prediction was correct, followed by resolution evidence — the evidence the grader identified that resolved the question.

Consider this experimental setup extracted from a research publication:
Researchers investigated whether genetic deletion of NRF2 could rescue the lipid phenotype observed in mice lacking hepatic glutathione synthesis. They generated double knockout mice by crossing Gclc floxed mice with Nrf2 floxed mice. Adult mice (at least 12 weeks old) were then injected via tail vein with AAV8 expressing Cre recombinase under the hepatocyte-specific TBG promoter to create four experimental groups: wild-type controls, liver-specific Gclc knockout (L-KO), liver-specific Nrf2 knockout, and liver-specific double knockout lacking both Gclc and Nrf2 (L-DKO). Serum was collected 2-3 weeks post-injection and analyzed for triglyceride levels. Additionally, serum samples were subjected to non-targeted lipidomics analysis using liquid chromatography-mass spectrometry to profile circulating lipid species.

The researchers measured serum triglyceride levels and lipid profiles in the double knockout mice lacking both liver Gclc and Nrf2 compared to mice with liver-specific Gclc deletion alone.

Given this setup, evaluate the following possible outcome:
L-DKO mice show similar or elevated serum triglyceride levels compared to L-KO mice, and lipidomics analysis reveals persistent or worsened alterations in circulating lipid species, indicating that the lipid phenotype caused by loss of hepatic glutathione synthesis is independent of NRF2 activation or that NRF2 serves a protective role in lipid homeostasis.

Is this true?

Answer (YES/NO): NO